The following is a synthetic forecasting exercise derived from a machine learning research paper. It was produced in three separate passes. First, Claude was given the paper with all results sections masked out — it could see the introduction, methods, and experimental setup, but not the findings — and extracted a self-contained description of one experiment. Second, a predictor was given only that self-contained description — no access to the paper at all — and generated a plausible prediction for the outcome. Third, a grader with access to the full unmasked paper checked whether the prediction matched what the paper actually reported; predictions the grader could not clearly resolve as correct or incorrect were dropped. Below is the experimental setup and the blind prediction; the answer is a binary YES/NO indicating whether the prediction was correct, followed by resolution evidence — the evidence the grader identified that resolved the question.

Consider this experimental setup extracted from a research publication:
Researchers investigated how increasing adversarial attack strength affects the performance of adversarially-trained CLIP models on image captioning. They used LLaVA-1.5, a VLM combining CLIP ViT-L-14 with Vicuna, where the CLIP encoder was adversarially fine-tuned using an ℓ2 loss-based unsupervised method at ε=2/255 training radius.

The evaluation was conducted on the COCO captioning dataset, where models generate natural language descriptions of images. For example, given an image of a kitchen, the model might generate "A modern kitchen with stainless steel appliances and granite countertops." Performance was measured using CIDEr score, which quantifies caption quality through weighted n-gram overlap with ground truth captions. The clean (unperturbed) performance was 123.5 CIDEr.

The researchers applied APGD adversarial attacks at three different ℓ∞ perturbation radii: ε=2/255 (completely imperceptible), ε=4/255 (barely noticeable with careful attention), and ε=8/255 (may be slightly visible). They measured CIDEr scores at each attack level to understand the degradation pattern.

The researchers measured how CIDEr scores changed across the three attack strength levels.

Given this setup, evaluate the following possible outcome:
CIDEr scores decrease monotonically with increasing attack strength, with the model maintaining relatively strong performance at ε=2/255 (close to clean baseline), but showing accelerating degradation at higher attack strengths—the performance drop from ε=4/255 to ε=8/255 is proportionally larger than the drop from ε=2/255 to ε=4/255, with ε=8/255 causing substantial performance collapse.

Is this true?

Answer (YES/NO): YES